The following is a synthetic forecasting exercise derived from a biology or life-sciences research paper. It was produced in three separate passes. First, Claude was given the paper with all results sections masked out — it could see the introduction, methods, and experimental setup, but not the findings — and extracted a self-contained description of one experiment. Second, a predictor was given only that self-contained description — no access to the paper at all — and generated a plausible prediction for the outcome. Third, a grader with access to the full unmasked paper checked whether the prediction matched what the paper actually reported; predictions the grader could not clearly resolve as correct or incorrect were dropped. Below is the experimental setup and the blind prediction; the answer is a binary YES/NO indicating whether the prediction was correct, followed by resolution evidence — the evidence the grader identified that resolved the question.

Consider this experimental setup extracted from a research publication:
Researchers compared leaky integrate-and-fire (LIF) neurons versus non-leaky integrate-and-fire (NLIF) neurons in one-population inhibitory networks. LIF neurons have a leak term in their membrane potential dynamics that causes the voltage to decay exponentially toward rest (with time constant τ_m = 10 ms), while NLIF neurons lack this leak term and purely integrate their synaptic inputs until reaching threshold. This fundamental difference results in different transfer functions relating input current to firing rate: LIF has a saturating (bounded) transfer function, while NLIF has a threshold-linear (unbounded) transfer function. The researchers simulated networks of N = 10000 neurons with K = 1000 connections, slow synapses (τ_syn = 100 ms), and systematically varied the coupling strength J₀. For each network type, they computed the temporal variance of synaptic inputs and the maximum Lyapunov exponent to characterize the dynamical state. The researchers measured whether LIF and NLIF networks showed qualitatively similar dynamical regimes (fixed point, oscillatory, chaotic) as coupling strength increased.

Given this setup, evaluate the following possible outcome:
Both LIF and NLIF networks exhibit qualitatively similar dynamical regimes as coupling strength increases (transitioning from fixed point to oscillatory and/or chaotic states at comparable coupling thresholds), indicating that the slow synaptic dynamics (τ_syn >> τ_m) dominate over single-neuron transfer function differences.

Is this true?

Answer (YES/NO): NO